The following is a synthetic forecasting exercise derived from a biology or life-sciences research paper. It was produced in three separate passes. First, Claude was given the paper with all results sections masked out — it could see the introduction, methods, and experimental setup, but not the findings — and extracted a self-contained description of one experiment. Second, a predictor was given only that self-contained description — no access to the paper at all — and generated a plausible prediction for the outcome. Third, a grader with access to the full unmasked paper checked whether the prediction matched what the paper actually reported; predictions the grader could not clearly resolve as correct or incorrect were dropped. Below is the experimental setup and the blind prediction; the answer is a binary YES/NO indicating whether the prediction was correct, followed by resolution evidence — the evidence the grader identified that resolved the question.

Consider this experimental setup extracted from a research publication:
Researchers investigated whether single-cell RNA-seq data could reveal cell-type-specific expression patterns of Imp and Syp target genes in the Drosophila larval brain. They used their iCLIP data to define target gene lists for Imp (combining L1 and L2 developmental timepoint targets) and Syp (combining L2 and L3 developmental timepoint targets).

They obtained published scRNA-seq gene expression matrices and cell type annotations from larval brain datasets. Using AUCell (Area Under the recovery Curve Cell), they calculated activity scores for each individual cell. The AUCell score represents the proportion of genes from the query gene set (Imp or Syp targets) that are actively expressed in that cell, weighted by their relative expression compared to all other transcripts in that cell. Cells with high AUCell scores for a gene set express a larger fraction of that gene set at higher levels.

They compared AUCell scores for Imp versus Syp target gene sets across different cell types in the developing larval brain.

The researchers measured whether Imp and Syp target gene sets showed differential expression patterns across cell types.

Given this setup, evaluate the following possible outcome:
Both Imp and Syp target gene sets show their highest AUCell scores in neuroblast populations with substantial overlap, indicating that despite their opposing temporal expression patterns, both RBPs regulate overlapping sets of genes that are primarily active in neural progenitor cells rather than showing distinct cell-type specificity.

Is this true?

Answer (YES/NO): NO